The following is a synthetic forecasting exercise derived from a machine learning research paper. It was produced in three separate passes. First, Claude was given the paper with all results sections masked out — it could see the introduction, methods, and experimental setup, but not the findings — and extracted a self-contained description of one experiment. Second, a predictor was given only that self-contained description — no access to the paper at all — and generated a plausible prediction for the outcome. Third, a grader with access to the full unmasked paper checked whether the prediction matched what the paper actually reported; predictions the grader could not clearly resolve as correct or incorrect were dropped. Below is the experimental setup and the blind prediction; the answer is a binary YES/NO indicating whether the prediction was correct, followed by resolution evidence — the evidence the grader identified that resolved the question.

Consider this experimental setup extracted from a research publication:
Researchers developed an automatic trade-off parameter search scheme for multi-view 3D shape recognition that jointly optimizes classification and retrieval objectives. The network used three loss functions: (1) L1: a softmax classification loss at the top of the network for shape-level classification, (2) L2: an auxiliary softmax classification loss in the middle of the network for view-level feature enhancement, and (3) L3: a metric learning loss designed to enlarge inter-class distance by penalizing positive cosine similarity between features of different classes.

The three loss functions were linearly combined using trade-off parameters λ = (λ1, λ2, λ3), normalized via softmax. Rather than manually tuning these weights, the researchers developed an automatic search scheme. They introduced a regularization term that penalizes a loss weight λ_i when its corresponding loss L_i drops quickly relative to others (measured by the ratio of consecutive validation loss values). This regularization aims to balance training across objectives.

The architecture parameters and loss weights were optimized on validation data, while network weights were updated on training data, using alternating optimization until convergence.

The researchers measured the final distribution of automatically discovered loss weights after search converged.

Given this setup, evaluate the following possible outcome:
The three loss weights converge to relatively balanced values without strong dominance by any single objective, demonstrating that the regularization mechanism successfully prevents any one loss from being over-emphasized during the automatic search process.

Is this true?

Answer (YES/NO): NO